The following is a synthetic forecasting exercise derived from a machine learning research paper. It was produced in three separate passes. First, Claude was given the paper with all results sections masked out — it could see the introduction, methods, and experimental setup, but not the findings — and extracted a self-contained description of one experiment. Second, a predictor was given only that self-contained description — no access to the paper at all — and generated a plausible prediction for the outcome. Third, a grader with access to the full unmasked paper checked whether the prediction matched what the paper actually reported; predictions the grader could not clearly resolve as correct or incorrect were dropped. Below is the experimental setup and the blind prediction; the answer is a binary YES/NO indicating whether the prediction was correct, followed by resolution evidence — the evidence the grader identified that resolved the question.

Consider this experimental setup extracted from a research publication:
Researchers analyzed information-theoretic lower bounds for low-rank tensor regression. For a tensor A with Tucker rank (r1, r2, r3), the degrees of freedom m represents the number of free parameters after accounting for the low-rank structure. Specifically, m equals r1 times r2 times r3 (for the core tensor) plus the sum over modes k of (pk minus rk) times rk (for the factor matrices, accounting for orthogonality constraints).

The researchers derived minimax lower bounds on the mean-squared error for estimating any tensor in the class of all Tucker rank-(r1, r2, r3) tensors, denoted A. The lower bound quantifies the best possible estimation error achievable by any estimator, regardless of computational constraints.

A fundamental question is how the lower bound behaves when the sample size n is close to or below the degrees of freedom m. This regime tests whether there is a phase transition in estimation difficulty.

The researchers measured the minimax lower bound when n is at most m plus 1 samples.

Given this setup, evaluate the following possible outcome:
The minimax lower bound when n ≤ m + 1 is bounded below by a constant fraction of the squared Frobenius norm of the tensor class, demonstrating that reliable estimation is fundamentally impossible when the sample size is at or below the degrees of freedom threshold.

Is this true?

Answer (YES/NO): NO